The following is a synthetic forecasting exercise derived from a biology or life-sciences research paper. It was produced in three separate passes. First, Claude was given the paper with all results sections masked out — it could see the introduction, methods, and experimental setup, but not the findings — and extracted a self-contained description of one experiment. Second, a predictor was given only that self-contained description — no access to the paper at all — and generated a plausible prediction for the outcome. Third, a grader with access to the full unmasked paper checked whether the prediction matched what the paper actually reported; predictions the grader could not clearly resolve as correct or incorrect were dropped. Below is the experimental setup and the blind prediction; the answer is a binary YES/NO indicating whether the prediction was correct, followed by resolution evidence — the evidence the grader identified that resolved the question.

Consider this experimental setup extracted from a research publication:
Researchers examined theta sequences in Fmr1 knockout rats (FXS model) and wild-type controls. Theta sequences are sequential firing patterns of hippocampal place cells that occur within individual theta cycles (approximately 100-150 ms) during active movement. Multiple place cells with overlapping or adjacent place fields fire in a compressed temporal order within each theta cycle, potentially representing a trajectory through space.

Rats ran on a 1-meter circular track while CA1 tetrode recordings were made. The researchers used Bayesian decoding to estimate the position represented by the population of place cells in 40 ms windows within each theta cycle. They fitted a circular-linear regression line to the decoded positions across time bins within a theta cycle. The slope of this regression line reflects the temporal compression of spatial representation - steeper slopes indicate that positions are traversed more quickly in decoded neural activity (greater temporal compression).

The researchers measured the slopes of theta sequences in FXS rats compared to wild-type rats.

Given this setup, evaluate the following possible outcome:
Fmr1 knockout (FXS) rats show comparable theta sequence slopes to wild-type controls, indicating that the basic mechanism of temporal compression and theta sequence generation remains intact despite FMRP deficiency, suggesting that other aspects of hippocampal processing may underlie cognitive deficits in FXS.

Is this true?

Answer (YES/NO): NO